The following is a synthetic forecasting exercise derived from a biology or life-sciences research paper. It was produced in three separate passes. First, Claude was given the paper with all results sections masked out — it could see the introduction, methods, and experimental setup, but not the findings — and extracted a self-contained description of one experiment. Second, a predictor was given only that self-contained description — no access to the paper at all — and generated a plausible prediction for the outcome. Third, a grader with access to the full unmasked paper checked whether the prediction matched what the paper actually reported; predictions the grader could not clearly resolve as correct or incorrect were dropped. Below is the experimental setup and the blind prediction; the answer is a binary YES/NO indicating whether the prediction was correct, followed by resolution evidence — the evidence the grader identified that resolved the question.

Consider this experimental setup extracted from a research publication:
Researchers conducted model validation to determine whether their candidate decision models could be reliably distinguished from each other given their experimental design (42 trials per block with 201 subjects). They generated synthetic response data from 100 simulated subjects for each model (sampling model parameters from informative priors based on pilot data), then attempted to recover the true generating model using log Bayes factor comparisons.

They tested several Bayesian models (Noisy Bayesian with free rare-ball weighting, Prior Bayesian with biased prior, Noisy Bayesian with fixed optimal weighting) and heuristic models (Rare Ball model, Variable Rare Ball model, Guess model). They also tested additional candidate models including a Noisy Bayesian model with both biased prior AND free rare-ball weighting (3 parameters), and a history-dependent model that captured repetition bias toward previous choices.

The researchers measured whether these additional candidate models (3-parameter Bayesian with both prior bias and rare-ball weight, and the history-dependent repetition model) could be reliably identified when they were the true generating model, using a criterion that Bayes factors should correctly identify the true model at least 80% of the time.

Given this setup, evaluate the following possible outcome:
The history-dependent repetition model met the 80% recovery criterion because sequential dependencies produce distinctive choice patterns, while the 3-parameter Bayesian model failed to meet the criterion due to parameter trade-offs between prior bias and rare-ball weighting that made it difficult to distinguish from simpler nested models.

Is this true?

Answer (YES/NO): NO